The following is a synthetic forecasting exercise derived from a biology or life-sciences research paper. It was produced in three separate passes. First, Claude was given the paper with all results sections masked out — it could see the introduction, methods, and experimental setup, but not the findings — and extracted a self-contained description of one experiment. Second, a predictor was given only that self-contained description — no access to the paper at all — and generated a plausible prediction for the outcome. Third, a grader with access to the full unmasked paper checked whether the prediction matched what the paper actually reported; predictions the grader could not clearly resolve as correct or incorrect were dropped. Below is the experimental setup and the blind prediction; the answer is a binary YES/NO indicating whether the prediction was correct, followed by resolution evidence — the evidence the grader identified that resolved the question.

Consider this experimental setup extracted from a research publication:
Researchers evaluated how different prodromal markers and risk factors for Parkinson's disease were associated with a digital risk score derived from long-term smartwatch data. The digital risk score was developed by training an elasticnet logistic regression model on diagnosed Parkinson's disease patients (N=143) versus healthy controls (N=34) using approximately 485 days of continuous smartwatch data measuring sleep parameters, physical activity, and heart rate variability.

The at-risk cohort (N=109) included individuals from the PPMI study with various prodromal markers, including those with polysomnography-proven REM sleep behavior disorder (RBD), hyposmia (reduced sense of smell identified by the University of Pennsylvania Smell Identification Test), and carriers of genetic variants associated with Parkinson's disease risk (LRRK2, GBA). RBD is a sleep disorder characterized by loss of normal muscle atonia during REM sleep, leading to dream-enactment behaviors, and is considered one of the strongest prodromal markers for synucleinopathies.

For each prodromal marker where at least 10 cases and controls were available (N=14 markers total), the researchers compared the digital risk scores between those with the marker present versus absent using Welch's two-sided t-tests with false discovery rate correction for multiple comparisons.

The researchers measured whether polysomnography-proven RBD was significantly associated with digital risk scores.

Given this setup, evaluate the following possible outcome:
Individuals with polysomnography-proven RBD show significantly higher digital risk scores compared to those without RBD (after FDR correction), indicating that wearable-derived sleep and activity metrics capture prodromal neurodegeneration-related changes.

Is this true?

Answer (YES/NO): NO